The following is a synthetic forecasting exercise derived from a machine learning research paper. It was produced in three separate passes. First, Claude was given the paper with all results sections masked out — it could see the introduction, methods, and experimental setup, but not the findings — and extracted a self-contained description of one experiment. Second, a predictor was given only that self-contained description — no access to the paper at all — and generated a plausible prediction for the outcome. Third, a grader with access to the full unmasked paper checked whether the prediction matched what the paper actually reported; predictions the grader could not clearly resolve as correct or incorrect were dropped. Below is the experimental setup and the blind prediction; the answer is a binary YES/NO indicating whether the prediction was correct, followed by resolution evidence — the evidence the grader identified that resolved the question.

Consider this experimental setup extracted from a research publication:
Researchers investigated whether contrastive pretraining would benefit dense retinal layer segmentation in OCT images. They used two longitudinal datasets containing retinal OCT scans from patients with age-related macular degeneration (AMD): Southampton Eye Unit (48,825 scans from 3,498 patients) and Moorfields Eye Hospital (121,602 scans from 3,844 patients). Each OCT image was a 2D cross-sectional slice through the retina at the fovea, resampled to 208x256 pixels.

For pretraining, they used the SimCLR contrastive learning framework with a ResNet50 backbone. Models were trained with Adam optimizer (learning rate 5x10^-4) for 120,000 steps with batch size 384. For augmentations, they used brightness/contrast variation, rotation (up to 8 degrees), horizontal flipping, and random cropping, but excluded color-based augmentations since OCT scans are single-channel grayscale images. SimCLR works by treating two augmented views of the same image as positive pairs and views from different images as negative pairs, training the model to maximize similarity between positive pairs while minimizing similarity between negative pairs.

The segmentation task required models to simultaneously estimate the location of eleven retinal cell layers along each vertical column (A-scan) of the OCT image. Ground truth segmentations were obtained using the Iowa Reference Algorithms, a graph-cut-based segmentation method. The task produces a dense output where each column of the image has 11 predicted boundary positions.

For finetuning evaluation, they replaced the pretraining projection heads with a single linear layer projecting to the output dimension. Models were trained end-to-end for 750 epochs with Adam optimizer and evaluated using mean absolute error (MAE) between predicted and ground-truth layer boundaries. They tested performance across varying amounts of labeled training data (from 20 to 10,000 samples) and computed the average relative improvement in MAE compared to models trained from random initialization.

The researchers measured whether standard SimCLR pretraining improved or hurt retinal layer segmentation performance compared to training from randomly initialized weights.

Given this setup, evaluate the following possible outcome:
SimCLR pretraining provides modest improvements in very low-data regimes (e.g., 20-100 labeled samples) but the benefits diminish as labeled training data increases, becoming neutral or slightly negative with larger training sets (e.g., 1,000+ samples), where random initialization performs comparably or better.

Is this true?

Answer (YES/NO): NO